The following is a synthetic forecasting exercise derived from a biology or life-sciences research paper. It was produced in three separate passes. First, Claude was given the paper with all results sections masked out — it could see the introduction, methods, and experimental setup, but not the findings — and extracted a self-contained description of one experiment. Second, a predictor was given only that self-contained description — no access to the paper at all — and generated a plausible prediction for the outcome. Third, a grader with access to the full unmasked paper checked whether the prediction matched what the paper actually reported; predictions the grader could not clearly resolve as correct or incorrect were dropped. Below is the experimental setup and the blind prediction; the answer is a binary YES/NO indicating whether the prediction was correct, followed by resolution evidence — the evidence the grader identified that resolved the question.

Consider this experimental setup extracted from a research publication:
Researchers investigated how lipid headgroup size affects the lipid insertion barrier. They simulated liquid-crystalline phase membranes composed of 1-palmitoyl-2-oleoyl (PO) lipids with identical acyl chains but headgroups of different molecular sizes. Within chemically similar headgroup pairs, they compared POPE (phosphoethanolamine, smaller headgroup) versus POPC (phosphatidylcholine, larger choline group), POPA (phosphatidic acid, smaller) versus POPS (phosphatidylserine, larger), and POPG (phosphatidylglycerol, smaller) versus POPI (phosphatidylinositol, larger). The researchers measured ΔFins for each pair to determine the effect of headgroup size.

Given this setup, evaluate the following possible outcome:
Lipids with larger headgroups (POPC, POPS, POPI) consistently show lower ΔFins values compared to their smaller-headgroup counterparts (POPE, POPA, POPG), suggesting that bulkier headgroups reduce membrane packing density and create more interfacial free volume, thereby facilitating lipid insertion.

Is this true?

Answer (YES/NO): NO